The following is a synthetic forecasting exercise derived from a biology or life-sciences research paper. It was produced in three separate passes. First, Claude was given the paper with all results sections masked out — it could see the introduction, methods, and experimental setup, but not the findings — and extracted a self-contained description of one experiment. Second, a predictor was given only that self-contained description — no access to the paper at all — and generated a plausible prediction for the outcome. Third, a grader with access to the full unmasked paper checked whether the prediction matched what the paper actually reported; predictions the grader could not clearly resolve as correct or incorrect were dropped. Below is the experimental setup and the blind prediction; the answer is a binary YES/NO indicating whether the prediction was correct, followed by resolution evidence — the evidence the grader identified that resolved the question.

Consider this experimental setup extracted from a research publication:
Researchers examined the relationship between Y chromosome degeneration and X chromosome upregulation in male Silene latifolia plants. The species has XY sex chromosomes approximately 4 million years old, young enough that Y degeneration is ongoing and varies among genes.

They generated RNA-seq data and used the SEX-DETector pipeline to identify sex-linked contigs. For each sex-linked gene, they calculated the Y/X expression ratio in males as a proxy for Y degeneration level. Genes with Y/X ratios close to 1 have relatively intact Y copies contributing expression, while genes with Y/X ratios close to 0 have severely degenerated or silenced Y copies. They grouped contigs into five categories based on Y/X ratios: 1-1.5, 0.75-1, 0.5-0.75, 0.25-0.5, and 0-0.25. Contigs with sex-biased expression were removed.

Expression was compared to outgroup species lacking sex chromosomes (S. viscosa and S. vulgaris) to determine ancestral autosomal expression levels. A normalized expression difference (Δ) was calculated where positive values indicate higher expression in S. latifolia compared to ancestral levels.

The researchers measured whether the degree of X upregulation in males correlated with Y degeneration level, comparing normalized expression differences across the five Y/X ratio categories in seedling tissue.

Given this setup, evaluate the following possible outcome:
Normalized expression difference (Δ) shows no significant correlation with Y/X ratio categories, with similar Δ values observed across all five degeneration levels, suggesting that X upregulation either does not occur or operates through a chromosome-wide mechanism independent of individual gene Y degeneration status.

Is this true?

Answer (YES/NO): NO